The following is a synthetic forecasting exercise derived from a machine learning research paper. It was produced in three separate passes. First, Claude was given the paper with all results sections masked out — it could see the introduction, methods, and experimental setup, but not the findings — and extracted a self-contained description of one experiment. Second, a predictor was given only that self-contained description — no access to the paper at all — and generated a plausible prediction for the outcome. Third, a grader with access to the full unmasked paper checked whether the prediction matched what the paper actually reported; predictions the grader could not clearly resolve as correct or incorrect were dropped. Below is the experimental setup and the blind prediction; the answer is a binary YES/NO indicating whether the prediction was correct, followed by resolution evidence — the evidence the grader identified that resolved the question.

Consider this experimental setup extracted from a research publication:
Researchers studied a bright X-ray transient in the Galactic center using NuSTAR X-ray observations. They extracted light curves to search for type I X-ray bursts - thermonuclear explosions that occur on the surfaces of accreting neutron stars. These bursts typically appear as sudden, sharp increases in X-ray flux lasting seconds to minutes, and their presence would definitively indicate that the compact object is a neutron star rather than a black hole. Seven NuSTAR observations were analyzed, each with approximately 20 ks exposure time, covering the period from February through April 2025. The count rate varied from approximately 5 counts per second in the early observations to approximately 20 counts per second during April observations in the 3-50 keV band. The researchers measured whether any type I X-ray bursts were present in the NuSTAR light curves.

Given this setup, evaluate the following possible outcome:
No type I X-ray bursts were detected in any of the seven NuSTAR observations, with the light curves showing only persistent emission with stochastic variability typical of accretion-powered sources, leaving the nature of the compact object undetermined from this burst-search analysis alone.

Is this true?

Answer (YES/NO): YES